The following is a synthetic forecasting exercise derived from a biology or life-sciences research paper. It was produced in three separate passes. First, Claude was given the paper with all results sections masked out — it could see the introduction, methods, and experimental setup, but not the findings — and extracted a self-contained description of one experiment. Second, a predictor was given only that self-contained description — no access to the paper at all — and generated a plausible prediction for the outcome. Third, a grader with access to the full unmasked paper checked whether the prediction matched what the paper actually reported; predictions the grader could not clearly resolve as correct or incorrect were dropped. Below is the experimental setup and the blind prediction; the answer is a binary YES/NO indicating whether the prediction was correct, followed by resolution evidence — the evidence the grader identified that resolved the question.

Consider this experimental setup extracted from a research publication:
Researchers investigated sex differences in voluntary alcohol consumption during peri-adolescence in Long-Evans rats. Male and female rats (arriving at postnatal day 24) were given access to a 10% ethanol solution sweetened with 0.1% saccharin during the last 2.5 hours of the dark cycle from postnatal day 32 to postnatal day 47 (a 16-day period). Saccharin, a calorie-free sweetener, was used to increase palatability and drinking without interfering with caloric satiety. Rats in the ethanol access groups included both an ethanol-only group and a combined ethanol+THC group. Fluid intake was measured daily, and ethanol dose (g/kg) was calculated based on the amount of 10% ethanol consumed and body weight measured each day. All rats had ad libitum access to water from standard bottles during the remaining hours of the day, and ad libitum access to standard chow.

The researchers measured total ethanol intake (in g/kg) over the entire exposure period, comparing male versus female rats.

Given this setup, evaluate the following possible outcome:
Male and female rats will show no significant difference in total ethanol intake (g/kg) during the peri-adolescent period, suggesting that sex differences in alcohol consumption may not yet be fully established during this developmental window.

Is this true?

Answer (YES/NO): YES